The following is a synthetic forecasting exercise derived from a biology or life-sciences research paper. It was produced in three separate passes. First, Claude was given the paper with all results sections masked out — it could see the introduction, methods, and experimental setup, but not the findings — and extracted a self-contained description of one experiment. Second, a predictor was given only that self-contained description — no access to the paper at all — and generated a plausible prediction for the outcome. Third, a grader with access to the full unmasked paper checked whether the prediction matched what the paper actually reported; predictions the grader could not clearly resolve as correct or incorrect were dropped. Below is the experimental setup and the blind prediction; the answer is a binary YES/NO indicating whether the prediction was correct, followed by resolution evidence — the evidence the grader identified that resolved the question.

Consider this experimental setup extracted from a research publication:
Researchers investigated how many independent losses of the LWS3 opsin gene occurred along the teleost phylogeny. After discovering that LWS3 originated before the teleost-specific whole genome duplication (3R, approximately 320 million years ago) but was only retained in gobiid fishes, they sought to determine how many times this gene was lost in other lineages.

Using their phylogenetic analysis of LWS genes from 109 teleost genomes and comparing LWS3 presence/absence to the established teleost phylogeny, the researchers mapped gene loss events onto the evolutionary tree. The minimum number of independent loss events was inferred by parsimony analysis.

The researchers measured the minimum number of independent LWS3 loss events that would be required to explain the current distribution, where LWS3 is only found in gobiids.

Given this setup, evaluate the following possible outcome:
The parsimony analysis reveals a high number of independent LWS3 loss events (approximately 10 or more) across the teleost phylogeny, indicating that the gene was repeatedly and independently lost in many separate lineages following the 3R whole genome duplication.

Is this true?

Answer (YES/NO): YES